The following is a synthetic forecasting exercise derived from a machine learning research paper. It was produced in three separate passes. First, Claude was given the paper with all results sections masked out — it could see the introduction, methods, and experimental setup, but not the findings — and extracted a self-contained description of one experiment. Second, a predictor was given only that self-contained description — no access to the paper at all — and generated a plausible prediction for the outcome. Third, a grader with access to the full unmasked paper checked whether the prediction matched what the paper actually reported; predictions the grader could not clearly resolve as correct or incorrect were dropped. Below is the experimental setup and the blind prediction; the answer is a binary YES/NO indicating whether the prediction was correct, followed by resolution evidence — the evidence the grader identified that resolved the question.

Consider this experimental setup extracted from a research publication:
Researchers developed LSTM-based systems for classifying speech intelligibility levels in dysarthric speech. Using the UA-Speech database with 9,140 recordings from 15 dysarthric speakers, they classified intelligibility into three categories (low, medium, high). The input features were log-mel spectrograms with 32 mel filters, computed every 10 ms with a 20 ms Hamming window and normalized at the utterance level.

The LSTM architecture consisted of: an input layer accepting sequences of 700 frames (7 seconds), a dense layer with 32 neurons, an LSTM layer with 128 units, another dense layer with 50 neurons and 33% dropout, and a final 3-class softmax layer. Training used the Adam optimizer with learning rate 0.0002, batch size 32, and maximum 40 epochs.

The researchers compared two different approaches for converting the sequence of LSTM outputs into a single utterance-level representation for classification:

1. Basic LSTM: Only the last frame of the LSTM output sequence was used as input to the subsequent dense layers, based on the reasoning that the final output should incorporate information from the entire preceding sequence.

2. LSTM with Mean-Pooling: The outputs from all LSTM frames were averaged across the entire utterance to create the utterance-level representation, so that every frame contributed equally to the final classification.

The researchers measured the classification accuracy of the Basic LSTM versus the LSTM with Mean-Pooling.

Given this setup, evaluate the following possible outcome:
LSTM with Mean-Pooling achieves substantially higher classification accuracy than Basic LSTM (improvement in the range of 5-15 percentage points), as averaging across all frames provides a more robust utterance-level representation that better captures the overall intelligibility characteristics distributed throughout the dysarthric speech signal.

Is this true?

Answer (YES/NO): YES